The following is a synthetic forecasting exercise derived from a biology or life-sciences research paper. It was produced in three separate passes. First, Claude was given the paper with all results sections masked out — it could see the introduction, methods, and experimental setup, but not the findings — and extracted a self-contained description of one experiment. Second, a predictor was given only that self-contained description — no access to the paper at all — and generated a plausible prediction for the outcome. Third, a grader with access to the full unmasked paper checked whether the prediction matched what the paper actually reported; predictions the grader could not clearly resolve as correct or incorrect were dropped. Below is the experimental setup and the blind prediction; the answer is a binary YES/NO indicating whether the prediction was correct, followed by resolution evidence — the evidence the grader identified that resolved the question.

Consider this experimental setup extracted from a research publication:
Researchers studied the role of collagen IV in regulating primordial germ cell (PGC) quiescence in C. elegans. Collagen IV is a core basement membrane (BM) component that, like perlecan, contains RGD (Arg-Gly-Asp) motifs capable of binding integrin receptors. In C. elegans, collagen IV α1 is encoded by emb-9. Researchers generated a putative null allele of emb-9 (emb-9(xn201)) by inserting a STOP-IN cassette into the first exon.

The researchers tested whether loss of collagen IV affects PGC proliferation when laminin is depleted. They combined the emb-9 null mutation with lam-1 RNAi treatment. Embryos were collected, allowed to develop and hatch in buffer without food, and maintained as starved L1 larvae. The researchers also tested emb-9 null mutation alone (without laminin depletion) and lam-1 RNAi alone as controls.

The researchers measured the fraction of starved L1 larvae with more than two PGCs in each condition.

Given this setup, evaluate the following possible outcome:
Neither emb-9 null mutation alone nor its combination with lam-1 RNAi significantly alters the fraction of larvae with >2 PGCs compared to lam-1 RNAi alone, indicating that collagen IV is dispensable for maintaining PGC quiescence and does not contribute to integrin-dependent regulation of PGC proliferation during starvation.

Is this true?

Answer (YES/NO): NO